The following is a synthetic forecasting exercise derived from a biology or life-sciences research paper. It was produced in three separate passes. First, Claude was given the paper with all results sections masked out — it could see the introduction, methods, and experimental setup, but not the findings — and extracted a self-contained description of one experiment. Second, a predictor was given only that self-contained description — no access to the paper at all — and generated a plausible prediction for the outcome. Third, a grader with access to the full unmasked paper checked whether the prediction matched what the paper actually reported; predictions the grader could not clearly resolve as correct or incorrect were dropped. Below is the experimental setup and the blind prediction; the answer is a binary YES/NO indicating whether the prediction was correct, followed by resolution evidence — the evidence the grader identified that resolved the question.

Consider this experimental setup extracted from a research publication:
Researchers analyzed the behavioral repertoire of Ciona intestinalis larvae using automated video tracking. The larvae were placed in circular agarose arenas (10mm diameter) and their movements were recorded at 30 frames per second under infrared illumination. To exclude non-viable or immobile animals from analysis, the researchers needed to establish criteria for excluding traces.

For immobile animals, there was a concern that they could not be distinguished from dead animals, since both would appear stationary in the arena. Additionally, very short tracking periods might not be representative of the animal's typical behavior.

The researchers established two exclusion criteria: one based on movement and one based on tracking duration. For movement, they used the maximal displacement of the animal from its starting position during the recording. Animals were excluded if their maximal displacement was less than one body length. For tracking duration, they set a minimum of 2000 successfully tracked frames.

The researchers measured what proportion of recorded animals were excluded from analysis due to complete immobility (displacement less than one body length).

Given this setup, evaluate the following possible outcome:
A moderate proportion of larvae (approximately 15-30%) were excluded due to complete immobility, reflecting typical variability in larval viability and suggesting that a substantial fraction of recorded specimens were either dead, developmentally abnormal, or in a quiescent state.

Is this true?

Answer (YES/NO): NO